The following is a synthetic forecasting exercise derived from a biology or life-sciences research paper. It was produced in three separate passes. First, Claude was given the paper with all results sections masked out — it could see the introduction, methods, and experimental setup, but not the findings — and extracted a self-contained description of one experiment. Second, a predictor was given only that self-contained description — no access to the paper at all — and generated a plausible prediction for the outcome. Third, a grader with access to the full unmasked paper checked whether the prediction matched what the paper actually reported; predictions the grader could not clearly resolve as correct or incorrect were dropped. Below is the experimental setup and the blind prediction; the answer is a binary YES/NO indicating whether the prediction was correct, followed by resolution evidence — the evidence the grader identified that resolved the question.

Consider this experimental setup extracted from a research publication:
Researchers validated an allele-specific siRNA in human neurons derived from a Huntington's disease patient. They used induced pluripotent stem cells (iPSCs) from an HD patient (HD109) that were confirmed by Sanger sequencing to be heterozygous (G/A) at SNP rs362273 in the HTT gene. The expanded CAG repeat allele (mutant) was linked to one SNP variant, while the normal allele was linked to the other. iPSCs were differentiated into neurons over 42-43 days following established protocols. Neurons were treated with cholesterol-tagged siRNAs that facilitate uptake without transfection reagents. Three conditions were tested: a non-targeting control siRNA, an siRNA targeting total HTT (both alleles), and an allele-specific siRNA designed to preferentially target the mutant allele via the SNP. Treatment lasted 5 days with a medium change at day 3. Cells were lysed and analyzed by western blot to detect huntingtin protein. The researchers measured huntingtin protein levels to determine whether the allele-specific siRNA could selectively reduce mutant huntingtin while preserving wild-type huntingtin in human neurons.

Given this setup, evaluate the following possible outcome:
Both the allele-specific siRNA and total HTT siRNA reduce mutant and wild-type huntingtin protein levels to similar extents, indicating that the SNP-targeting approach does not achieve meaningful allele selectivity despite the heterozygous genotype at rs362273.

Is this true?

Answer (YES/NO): NO